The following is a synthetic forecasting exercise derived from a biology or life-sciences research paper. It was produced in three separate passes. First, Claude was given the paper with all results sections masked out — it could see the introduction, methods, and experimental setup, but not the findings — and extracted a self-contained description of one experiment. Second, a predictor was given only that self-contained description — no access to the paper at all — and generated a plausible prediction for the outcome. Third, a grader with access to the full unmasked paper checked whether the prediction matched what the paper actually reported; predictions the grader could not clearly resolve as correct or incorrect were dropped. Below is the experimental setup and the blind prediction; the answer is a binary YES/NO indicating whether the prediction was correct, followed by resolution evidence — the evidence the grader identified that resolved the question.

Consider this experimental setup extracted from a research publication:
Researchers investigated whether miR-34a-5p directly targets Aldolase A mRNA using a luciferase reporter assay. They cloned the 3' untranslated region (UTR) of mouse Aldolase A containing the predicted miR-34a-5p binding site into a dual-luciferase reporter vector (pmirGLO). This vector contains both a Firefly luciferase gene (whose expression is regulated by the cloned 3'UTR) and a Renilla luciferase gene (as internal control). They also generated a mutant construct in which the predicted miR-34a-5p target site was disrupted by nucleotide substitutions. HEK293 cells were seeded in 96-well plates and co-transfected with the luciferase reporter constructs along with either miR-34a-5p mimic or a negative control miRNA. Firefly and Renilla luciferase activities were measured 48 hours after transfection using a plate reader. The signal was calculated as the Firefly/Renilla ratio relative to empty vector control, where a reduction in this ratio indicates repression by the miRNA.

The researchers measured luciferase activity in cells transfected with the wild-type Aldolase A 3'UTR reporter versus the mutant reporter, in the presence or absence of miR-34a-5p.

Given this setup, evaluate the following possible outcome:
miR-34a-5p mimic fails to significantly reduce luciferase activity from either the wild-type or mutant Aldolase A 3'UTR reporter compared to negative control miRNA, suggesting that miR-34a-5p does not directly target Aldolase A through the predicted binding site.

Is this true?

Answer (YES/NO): NO